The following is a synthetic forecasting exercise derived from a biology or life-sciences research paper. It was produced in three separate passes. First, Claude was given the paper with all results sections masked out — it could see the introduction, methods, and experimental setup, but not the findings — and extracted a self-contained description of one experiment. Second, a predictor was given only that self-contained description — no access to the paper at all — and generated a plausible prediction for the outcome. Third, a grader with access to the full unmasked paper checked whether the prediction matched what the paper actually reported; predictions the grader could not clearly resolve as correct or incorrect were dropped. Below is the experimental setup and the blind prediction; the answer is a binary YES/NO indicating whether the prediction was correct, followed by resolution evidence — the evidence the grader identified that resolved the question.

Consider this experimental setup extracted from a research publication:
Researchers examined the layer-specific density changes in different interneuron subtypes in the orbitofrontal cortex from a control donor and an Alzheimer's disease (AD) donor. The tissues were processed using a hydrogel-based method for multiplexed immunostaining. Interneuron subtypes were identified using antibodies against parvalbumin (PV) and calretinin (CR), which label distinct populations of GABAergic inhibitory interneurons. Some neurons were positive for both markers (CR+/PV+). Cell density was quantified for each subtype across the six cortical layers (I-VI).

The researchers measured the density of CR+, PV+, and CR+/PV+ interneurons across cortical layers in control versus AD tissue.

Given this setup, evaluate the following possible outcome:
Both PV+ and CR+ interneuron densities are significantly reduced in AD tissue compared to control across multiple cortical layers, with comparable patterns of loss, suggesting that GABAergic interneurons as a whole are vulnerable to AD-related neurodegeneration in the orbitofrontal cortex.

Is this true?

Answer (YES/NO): NO